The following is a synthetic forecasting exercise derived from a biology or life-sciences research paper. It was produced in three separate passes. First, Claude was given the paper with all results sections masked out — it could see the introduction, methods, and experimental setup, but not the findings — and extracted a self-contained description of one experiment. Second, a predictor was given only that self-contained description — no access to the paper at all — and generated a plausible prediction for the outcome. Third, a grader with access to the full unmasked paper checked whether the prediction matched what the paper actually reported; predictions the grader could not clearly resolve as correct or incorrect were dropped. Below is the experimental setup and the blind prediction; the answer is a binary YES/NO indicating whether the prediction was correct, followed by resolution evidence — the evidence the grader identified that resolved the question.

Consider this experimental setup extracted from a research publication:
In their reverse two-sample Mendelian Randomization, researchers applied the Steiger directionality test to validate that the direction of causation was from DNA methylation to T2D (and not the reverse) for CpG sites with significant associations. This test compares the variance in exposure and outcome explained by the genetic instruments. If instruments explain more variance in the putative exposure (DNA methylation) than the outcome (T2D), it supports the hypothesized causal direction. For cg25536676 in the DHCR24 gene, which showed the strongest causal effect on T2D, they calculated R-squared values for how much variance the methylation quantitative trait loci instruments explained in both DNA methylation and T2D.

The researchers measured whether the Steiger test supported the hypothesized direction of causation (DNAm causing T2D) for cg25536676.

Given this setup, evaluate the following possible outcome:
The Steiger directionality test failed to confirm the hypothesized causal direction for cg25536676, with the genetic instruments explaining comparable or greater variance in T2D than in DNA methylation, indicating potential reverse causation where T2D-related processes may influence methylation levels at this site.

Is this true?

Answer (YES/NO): NO